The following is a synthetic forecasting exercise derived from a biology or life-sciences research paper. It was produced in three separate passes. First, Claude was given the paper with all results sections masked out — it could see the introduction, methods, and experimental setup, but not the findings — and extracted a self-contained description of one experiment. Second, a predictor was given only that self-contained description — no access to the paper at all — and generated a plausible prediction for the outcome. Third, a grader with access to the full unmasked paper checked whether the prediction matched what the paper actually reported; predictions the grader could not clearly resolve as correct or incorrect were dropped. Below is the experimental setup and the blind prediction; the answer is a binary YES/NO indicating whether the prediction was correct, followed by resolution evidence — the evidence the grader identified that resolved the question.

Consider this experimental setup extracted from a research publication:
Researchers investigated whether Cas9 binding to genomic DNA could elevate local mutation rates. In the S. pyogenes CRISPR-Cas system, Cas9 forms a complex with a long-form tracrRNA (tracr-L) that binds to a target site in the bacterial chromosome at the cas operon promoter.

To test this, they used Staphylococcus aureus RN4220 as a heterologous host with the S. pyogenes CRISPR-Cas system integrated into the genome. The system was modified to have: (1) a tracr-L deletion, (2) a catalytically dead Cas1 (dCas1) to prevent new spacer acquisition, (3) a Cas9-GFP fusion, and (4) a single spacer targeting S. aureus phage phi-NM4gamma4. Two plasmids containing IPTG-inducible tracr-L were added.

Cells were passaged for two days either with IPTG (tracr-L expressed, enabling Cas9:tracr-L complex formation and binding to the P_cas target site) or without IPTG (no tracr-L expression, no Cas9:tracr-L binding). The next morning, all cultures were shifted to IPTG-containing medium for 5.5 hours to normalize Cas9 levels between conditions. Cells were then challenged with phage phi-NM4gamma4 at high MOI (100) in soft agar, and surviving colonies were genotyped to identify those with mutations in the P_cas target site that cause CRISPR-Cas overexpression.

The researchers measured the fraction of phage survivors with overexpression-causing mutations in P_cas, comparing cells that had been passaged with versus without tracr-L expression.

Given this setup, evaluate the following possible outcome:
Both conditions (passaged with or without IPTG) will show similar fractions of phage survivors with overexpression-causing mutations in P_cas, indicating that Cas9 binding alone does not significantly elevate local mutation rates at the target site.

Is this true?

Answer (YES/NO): NO